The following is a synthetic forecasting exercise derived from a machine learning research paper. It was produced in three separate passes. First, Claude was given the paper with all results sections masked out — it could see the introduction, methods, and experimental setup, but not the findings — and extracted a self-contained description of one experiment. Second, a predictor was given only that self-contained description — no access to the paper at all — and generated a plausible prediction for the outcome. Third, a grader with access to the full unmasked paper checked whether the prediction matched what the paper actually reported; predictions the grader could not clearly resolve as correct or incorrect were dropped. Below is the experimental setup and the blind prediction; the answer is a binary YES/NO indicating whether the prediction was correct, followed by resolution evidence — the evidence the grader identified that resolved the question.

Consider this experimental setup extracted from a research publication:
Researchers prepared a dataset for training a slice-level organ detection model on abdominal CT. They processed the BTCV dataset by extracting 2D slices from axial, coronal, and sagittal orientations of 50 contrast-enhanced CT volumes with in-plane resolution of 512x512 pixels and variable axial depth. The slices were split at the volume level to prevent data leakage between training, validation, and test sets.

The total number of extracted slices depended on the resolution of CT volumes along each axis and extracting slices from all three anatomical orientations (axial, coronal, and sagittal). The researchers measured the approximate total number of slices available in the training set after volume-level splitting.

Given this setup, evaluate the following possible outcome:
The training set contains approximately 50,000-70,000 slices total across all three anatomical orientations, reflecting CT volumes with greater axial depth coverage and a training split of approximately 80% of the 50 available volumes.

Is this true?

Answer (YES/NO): NO